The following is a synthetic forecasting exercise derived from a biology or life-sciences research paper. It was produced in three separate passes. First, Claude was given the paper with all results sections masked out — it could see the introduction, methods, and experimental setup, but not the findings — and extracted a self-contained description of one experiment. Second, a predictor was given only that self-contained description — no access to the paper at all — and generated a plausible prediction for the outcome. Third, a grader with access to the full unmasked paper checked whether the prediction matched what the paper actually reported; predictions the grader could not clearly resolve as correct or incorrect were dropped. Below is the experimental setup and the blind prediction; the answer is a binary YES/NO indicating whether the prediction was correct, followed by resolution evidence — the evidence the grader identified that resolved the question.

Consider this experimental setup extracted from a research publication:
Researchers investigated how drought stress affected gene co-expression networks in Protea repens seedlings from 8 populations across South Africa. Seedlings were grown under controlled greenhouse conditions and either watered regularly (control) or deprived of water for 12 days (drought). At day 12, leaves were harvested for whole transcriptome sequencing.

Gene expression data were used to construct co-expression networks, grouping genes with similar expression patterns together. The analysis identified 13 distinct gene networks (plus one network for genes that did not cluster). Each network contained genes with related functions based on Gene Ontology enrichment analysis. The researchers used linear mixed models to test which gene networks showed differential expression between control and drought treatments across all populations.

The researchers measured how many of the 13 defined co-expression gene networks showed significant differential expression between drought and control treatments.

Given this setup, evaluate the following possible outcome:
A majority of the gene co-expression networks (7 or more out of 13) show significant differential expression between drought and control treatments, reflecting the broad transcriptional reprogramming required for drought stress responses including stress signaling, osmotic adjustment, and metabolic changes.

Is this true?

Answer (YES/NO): YES